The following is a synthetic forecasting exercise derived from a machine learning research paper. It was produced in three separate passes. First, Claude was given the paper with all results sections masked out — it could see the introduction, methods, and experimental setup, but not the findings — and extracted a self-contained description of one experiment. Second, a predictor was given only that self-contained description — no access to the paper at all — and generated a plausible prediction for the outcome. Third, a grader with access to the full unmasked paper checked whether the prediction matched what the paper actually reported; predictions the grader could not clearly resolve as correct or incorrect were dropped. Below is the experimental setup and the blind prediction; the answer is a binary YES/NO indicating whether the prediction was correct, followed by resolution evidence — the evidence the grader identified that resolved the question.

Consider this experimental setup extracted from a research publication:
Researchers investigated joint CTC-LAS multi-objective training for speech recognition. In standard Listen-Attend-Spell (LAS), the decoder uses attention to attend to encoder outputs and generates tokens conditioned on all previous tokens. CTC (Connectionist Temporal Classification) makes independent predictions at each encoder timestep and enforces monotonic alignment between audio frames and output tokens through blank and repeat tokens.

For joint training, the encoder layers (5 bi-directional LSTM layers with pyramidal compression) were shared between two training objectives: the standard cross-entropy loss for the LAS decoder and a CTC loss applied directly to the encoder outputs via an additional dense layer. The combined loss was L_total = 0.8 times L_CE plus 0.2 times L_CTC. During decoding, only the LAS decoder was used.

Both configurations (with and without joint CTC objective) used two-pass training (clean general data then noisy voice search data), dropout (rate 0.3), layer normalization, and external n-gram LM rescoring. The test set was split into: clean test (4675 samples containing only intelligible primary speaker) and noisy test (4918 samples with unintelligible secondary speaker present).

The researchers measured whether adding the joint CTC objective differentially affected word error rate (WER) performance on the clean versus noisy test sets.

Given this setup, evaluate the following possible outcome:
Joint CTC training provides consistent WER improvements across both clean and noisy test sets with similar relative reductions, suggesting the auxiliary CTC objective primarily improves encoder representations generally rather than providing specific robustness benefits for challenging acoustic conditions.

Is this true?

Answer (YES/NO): NO